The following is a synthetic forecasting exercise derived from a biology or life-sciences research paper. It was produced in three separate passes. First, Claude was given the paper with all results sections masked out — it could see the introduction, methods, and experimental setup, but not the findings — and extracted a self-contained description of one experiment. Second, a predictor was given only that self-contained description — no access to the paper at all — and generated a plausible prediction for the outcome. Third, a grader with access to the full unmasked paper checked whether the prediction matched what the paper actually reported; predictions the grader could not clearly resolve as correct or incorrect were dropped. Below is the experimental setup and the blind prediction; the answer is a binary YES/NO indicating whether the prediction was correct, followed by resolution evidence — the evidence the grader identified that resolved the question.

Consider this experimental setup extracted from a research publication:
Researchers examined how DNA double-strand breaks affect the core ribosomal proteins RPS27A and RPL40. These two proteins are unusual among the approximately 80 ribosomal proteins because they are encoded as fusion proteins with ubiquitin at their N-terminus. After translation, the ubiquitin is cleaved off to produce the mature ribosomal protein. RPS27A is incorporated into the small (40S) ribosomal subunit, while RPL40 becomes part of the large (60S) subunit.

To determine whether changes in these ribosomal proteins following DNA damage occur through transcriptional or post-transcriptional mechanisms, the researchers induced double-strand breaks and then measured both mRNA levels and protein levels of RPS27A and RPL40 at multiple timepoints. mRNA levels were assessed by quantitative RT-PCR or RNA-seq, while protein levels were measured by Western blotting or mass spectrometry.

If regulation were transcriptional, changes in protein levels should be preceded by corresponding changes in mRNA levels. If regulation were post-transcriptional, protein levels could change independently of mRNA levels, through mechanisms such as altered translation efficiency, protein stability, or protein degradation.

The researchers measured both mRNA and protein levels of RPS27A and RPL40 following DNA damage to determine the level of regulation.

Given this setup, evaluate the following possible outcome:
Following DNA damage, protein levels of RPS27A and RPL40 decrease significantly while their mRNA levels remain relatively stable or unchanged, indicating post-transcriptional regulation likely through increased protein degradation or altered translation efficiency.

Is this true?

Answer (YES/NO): YES